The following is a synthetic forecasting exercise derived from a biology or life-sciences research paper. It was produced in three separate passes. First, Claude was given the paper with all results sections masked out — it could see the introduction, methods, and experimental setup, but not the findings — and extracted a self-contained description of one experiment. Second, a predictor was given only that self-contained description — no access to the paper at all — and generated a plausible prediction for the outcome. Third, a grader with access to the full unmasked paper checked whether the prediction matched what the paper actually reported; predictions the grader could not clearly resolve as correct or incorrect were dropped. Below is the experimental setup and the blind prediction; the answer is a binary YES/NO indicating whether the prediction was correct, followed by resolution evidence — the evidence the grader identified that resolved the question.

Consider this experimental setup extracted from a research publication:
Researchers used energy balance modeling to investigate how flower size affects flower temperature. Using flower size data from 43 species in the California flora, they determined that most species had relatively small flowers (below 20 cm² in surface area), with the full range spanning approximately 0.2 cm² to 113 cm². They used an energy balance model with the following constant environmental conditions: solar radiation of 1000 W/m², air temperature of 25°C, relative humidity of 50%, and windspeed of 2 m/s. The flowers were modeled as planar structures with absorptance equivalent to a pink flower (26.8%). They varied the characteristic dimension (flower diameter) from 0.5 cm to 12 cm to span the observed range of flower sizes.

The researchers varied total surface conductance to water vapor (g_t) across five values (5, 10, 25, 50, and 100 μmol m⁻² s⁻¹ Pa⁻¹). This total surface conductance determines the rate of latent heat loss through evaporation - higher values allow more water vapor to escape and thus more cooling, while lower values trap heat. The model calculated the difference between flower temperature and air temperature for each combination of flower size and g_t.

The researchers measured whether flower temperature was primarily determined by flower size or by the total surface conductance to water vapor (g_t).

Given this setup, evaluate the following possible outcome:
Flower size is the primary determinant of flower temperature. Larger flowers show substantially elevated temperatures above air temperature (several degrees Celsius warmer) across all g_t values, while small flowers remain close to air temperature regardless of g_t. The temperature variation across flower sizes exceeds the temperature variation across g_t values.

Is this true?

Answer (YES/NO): NO